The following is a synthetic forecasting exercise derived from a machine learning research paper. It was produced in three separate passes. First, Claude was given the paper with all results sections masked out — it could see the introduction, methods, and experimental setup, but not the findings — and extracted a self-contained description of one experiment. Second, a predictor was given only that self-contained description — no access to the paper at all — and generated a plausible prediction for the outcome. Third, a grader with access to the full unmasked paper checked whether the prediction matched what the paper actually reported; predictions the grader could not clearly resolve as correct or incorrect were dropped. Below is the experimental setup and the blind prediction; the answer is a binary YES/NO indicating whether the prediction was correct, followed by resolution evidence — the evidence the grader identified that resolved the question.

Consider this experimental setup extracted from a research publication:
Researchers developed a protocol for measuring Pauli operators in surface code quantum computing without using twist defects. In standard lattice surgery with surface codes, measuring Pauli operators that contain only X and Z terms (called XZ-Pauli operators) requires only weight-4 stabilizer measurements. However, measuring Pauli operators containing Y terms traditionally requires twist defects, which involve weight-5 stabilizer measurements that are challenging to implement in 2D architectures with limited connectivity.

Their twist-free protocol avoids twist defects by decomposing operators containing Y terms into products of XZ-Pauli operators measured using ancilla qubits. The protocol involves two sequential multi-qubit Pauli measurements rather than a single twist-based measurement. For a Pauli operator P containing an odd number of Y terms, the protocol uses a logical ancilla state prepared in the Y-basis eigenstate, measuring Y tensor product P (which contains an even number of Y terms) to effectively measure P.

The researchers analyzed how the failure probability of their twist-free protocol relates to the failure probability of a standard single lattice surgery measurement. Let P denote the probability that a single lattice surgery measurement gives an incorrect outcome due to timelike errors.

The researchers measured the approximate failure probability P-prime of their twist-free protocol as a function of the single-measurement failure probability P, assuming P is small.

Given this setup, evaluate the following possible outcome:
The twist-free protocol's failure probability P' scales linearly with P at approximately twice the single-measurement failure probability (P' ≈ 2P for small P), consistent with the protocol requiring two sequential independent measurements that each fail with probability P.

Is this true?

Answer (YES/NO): YES